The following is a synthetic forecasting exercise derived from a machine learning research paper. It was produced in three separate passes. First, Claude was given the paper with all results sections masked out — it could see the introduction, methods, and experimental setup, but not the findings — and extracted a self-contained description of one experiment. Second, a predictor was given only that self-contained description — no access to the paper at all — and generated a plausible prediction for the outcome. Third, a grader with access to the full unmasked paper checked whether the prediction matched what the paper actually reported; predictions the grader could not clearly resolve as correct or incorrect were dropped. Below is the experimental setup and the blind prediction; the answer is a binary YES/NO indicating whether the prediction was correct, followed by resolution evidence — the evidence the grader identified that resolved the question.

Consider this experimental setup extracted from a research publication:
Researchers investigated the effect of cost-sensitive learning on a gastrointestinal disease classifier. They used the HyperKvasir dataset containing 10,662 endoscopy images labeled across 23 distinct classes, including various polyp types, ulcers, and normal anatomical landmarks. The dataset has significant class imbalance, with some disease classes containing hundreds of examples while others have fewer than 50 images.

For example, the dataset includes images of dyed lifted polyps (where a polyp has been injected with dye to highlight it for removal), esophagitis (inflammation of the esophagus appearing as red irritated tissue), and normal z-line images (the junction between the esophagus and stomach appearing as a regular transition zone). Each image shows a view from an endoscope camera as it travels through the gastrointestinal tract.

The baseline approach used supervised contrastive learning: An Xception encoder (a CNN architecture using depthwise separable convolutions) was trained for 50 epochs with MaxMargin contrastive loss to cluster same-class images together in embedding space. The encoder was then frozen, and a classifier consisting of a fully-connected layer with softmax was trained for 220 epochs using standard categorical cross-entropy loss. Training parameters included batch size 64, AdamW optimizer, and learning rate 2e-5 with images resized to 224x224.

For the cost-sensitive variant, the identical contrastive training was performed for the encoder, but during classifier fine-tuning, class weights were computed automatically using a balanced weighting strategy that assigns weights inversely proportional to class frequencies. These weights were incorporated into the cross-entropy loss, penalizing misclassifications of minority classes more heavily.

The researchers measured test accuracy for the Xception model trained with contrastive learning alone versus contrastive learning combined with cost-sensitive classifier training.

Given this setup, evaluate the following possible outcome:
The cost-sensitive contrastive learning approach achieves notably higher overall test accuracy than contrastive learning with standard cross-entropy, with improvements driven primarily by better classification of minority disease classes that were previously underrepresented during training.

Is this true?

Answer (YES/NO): NO